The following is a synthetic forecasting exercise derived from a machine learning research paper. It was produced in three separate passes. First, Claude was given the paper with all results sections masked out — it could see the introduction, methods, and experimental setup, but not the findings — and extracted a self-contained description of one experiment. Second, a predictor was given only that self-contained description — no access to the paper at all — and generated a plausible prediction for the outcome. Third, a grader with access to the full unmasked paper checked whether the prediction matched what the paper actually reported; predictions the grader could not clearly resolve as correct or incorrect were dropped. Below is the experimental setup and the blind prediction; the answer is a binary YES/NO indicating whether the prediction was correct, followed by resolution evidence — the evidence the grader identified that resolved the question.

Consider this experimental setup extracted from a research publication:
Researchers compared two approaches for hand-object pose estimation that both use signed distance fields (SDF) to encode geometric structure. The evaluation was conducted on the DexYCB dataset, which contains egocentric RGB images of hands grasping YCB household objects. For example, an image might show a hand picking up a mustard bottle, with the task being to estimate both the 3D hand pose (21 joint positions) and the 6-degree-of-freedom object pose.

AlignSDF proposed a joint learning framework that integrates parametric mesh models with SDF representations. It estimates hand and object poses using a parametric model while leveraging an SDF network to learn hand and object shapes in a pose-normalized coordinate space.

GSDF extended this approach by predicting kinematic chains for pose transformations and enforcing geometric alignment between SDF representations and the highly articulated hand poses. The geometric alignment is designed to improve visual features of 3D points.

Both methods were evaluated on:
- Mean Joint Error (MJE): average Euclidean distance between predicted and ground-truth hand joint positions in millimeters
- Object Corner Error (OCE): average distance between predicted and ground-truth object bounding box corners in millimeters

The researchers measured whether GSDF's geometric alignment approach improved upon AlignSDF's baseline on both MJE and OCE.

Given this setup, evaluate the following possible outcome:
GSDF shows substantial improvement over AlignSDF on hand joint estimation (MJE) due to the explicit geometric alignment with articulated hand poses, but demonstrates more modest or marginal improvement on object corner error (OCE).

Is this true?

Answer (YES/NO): NO